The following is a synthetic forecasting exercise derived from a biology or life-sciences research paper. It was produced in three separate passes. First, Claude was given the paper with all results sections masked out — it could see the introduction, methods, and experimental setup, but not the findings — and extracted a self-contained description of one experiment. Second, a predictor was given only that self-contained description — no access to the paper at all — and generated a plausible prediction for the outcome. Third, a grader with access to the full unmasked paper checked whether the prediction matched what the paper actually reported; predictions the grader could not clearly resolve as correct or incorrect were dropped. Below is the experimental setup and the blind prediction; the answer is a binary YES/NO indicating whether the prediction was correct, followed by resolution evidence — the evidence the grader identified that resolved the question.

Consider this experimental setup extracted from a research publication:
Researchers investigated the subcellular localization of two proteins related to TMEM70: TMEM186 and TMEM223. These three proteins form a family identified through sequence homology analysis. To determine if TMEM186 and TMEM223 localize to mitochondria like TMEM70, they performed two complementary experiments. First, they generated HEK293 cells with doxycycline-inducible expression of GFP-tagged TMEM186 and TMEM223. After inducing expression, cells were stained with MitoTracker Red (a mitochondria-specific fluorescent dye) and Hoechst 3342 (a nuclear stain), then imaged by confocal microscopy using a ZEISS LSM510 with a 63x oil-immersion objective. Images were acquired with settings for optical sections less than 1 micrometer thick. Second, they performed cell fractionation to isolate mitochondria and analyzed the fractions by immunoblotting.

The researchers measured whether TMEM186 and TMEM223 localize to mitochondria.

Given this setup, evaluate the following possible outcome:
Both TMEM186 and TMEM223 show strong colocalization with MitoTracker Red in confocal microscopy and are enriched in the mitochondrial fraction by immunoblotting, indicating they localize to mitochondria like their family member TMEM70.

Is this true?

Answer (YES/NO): YES